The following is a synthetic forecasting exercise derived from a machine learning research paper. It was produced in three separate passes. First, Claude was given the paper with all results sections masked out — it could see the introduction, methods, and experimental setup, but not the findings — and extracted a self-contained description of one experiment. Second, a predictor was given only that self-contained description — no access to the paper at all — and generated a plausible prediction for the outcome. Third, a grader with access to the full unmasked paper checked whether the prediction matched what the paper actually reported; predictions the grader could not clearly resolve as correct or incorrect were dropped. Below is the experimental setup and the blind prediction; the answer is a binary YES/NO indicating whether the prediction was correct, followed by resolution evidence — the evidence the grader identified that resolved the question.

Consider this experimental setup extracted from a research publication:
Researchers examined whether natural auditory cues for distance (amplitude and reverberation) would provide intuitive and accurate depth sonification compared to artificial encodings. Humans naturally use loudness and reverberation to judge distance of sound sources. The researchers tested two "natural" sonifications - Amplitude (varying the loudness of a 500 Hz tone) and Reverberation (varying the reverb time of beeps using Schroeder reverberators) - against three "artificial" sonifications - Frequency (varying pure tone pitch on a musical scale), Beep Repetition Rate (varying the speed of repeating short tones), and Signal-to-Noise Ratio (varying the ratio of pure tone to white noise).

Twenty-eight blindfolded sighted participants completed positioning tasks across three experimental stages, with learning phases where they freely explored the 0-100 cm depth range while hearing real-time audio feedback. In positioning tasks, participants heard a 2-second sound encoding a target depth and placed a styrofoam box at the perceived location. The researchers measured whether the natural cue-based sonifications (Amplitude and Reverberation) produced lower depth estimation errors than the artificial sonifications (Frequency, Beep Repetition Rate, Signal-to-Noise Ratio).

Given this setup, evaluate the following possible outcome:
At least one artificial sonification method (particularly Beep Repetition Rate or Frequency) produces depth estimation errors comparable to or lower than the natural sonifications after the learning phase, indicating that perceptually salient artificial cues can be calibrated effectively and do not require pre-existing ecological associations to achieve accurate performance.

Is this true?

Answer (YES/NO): YES